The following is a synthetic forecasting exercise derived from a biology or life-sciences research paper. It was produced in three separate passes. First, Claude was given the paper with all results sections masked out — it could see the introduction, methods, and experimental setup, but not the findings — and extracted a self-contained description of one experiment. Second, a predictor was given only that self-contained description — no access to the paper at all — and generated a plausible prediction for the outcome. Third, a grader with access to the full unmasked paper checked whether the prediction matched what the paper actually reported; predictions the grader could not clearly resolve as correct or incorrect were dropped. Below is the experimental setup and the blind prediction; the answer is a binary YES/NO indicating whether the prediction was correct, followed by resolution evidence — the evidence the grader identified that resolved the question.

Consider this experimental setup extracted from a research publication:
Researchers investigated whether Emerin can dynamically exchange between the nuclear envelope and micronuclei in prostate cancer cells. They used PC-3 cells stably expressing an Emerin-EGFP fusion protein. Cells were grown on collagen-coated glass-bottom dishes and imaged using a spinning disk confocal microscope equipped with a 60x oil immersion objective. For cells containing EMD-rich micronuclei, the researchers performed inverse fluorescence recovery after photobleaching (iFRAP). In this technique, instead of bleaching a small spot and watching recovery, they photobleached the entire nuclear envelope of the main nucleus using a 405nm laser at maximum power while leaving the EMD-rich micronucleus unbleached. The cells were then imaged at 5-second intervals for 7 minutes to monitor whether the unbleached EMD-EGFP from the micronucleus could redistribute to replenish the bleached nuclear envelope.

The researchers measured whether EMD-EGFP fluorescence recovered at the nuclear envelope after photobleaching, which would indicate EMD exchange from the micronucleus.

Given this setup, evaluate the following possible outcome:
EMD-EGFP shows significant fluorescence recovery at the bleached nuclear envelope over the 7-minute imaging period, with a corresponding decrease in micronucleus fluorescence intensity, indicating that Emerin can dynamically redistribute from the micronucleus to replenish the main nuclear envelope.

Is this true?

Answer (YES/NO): YES